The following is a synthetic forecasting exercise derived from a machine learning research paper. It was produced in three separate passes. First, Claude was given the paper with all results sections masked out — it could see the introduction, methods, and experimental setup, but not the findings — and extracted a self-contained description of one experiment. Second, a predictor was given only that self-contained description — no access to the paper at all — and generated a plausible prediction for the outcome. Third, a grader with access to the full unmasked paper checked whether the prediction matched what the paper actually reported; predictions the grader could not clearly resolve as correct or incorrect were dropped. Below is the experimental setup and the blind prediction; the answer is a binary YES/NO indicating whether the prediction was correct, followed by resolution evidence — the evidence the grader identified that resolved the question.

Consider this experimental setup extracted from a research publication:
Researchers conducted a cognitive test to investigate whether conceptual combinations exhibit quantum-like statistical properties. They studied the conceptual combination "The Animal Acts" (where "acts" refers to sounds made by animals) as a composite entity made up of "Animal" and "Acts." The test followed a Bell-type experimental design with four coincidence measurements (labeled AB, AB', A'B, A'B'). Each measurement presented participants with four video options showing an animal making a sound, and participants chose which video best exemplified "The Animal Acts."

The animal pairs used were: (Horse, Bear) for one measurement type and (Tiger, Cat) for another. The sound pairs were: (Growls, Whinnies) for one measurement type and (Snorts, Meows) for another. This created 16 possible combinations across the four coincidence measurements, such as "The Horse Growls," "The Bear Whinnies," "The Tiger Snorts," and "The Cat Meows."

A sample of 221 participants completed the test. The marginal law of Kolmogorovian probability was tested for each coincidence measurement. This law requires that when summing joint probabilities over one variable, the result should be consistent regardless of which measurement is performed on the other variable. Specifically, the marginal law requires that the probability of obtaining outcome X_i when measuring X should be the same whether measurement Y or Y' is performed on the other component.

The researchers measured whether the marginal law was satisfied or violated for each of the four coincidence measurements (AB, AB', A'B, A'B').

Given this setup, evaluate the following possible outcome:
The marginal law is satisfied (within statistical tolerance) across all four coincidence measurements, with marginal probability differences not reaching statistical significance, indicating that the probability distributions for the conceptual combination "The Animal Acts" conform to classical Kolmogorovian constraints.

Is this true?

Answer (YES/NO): NO